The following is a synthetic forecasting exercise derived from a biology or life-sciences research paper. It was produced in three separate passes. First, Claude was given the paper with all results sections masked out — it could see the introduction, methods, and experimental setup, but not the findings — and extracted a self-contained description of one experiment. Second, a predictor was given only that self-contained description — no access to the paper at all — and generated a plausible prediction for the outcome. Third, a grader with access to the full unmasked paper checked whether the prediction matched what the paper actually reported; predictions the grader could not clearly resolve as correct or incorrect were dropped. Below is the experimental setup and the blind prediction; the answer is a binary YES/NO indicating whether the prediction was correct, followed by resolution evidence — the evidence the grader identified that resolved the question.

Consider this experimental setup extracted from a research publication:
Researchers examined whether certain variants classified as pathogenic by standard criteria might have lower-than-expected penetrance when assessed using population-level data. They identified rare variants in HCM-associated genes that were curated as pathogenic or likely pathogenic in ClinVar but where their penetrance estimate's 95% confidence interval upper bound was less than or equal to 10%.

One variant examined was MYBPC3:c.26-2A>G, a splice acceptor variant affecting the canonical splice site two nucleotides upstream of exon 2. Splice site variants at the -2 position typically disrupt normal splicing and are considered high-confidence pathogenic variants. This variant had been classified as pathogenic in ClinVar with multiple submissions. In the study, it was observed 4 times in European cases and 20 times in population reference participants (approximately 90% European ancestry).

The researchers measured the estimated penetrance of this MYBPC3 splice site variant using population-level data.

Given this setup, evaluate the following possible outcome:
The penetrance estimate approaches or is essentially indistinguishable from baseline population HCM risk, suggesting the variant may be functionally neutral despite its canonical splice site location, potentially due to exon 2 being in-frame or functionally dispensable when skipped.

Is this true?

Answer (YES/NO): NO